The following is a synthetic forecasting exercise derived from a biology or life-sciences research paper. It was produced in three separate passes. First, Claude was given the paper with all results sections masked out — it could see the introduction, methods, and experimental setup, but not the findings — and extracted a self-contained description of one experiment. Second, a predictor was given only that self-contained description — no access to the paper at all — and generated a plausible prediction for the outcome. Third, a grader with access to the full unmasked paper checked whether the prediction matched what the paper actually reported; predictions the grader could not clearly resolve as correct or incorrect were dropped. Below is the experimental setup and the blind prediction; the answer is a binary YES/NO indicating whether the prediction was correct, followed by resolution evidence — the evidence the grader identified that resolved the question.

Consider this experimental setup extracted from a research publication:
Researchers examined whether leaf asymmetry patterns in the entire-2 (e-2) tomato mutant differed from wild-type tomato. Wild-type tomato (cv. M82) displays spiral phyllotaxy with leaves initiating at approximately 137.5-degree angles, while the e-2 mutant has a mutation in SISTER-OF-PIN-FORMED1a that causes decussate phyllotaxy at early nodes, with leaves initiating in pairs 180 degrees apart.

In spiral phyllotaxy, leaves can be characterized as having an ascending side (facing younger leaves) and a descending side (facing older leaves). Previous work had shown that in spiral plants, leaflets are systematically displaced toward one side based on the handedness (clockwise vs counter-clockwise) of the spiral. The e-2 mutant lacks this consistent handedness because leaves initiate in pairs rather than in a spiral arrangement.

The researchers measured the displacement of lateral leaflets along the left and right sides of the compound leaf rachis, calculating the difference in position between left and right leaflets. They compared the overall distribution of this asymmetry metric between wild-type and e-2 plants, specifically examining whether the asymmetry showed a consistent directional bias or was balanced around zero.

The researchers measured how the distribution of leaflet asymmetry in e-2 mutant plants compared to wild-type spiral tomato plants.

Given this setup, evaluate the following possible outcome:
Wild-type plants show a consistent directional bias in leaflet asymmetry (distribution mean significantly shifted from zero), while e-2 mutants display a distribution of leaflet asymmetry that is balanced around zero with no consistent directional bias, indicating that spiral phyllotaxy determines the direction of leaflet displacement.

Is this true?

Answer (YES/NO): NO